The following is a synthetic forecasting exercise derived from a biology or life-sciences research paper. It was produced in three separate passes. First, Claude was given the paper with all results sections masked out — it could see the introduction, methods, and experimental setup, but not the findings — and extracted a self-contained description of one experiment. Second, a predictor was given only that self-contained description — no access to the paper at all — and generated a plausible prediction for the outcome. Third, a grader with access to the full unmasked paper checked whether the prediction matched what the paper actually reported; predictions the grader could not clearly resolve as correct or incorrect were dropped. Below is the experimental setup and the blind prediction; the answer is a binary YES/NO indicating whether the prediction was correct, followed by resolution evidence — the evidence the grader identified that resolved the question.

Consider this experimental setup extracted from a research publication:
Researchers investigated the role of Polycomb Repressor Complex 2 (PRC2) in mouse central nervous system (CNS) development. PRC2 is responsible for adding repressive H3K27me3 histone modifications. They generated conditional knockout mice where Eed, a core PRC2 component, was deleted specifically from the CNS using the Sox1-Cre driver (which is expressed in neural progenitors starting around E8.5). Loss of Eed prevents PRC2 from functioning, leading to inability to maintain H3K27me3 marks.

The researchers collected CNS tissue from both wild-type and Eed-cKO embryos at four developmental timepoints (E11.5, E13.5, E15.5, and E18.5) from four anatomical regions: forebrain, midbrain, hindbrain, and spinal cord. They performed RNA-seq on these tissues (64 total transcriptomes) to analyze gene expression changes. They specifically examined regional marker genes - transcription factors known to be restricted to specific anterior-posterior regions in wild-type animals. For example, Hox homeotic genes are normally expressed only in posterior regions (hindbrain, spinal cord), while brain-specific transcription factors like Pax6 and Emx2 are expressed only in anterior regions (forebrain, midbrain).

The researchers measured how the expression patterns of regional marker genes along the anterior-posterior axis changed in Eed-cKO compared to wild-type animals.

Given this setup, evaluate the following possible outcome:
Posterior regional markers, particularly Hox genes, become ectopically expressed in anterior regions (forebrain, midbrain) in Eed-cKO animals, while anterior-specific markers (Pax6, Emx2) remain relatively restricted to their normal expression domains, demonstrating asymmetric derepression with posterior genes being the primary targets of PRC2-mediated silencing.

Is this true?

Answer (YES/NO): NO